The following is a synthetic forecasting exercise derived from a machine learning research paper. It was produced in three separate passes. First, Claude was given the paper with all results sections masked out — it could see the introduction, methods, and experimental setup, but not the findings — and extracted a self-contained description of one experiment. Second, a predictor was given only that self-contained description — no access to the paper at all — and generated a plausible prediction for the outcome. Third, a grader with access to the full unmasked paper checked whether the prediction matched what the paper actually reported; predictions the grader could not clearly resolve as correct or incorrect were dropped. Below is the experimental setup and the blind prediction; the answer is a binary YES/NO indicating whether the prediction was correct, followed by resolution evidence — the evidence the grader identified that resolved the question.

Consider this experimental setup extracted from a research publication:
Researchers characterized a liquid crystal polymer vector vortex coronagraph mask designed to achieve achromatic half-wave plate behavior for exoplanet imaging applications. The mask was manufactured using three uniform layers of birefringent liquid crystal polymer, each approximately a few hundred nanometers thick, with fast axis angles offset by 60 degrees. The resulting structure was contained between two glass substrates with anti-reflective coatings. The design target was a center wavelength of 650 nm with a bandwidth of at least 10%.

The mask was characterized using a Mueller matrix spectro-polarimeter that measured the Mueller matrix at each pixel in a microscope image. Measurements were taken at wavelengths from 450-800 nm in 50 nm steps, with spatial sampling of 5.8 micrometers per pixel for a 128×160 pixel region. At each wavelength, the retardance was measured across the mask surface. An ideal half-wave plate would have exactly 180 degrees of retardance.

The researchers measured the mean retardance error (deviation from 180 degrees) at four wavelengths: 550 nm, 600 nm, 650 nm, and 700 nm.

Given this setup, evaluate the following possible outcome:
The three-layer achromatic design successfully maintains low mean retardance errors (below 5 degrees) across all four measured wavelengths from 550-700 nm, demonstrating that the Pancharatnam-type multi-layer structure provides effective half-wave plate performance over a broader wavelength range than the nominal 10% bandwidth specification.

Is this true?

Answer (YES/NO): NO